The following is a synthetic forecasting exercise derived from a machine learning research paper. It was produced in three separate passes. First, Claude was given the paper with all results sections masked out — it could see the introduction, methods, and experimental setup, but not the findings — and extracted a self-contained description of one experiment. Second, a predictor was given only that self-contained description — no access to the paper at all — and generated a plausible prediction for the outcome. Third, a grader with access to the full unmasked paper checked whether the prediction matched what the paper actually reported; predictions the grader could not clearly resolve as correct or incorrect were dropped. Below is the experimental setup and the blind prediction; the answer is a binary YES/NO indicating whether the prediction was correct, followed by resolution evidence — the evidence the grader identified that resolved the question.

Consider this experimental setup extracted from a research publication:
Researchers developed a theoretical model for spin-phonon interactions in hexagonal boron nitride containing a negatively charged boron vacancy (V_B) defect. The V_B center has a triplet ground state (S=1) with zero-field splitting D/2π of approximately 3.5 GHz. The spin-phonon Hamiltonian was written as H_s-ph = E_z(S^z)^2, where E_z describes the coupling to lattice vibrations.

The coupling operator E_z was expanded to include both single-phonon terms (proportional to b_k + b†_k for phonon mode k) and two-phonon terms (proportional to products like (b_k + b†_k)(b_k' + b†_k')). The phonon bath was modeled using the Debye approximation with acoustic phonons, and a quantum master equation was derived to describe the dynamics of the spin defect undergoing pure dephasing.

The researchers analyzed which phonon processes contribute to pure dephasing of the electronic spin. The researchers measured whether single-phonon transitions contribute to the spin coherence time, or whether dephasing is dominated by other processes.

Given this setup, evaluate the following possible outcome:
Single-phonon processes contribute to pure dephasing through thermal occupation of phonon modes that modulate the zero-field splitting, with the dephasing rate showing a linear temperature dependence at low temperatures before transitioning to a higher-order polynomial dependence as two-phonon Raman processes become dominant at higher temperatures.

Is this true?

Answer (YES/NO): NO